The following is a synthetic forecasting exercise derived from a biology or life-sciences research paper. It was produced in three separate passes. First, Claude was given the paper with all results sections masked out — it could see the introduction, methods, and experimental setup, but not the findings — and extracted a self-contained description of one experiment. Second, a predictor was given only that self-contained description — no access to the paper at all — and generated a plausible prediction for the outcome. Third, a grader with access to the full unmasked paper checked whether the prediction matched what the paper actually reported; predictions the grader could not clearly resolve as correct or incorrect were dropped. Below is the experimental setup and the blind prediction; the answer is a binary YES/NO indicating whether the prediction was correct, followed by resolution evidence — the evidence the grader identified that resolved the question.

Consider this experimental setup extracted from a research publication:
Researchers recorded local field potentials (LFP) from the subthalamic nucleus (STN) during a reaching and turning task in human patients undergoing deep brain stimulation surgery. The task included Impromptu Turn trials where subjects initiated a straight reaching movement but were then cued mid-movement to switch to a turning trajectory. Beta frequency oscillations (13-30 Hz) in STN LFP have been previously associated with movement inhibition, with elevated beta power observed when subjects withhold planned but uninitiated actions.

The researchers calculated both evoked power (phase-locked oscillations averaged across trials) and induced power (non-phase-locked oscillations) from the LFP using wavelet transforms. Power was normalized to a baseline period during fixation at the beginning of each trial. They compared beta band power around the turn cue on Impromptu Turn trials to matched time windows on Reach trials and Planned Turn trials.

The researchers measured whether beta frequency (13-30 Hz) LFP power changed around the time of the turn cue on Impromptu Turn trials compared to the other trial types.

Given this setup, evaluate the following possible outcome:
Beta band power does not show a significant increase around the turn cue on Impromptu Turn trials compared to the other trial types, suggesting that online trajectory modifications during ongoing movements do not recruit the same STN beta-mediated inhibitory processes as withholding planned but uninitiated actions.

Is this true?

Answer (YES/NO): YES